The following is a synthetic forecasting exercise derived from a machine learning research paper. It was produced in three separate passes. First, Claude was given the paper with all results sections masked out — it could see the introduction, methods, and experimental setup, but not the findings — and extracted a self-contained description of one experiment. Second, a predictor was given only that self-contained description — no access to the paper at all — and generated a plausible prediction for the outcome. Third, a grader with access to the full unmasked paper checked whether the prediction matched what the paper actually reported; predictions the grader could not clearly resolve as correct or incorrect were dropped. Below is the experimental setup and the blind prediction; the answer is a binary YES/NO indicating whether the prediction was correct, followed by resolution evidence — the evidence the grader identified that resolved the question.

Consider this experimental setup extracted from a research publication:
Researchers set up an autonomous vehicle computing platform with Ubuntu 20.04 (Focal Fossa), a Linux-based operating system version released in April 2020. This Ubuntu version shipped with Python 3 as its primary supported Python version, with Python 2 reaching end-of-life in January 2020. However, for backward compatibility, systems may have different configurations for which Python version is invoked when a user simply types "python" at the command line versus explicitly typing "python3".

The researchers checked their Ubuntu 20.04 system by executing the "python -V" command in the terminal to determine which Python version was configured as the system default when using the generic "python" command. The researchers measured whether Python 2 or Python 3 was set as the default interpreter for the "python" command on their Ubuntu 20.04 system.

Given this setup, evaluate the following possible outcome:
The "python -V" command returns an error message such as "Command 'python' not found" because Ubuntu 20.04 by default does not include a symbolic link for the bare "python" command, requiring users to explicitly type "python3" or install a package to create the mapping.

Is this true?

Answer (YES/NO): NO